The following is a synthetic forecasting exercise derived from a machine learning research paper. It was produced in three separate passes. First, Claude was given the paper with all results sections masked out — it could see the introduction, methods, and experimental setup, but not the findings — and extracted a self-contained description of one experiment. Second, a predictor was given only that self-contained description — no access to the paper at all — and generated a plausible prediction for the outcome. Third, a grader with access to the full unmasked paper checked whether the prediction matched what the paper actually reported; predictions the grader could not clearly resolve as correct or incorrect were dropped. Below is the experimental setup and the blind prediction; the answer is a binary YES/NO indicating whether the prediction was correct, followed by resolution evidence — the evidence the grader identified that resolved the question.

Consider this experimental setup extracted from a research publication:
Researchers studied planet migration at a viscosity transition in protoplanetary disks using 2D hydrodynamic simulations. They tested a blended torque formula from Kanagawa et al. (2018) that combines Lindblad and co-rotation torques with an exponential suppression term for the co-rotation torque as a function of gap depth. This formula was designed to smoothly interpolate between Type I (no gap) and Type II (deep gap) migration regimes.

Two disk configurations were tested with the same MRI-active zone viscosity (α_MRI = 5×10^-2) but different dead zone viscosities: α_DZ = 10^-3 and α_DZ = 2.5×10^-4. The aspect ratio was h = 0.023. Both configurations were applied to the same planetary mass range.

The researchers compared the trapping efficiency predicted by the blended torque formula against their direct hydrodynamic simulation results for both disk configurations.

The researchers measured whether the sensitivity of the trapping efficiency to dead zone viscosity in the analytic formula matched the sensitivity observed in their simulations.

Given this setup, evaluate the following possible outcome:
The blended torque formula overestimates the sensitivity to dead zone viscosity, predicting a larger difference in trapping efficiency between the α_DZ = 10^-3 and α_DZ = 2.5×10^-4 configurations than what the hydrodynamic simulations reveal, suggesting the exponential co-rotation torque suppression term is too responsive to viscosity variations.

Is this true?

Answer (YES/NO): NO